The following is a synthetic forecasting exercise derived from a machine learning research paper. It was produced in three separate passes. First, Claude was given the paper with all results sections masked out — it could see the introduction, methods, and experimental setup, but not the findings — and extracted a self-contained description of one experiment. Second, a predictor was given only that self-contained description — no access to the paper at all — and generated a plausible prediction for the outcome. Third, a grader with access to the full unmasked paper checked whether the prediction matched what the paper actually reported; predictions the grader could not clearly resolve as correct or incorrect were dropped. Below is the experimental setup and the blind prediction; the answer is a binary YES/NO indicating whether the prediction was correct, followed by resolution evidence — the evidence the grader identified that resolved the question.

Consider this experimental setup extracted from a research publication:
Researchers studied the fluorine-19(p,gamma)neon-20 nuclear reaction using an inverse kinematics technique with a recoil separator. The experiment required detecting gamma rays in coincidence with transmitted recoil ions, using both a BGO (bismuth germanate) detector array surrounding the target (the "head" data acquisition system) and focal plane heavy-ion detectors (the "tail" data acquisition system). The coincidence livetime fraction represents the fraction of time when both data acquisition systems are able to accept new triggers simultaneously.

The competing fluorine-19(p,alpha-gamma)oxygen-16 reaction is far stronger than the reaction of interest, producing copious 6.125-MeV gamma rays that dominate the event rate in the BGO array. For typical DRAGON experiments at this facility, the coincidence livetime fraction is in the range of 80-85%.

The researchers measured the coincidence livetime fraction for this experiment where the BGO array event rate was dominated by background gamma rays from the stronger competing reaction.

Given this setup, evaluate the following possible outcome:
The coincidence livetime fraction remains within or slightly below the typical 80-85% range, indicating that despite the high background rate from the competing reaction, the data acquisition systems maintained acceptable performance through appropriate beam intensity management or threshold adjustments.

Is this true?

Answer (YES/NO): NO